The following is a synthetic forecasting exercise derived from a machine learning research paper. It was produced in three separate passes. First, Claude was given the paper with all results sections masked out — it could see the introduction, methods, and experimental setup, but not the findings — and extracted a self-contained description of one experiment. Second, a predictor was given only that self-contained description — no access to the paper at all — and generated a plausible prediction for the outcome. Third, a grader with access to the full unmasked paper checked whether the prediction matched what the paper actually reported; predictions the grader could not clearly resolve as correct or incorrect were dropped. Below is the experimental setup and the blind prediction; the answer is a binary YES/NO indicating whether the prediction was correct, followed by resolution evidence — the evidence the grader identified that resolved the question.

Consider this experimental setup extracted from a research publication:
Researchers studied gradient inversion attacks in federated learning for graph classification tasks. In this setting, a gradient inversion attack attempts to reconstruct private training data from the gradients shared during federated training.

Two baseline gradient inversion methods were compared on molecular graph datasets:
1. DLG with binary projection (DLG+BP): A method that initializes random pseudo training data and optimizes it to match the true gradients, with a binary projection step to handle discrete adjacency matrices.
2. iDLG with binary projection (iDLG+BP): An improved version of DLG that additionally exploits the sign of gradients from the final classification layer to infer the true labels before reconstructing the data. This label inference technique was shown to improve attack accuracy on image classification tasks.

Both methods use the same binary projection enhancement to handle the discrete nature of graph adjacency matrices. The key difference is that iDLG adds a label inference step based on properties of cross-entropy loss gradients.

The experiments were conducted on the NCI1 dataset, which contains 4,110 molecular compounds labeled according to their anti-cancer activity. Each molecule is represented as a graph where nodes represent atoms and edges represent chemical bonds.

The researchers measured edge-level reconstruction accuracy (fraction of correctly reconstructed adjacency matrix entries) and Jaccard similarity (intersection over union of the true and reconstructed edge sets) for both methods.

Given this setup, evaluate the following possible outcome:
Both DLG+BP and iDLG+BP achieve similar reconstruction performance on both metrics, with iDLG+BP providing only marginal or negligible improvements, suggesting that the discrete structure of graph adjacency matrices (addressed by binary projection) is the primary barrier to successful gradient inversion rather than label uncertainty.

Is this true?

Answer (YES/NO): YES